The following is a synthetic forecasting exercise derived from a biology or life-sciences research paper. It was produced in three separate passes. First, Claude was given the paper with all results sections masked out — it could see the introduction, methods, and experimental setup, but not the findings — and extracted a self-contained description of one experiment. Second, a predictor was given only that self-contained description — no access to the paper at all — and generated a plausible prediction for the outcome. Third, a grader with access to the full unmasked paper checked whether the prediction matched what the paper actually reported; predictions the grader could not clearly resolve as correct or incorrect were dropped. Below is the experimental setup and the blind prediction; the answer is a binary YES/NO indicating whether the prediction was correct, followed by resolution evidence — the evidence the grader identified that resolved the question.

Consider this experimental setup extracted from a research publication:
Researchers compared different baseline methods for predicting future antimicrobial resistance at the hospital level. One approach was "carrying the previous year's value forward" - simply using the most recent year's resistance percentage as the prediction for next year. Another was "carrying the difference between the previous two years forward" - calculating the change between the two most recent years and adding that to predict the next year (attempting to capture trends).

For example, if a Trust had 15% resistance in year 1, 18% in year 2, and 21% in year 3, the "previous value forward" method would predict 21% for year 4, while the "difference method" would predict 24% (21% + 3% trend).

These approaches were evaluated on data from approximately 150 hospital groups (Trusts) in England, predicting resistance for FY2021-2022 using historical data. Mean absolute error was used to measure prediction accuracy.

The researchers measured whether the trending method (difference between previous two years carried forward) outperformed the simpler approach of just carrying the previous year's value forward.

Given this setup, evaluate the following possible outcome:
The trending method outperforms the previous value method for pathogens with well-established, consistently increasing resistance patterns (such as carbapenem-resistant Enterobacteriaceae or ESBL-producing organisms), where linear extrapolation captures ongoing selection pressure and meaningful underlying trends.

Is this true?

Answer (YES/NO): NO